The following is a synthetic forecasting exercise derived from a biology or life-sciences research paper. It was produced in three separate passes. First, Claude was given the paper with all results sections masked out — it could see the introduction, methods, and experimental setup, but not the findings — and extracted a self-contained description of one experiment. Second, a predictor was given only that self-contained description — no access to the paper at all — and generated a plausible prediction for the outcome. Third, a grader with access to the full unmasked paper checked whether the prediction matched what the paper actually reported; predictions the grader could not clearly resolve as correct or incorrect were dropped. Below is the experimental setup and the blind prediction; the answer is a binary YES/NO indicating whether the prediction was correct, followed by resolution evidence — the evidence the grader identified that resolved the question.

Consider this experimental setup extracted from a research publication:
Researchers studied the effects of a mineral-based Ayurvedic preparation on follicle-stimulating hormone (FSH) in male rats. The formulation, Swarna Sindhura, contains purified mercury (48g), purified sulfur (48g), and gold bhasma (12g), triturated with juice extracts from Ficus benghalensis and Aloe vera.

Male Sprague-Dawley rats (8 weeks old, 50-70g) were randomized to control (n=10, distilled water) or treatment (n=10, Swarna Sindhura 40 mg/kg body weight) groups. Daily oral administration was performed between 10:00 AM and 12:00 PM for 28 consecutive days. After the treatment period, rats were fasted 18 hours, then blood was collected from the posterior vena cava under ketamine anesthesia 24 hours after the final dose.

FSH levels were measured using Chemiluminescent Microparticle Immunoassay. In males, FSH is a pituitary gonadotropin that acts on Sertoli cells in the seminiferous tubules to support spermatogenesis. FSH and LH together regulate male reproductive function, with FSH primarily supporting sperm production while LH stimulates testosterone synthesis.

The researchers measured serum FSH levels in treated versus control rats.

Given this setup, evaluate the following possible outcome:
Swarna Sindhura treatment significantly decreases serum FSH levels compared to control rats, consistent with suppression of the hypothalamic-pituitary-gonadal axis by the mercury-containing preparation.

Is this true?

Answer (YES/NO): NO